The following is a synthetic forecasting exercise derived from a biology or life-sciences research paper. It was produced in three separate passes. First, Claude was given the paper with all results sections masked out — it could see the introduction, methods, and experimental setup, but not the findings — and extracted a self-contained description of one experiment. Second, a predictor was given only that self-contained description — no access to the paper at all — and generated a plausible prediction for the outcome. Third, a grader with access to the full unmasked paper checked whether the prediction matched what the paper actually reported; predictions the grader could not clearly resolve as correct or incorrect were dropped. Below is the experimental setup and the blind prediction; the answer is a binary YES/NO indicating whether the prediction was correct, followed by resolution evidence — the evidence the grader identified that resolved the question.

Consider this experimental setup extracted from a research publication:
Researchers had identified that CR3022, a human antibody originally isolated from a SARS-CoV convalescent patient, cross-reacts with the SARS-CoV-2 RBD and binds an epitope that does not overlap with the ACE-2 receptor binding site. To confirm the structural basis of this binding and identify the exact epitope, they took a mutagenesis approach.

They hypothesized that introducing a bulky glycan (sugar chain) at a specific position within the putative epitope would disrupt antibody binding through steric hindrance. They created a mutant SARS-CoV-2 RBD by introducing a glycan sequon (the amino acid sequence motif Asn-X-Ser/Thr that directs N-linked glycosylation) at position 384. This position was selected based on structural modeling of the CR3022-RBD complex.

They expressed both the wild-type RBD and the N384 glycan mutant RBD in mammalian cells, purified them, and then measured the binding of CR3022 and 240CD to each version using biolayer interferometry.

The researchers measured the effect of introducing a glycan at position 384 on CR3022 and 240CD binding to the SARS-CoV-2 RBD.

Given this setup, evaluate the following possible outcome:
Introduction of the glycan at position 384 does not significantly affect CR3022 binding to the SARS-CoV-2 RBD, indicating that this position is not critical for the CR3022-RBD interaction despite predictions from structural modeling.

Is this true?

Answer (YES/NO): NO